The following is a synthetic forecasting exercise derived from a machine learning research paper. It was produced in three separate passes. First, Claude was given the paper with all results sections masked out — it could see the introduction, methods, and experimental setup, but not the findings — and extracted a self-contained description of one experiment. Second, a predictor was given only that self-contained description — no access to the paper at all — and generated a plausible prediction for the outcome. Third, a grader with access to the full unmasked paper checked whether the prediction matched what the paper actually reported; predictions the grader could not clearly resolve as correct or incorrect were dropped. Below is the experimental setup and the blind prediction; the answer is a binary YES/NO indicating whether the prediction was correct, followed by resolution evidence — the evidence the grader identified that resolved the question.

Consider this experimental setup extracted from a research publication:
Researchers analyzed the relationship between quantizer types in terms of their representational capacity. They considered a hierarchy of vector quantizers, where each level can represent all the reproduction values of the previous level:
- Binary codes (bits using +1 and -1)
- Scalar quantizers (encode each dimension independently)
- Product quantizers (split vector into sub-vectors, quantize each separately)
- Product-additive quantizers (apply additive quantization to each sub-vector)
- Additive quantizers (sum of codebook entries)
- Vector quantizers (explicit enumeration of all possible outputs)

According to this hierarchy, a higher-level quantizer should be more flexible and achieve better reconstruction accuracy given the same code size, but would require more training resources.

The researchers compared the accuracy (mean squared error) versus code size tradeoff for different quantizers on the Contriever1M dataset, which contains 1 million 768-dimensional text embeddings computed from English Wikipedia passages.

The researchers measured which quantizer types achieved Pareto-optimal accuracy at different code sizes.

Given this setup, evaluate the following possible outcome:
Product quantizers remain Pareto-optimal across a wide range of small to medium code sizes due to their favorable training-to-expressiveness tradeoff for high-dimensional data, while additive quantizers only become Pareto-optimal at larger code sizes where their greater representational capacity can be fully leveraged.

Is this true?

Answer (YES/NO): NO